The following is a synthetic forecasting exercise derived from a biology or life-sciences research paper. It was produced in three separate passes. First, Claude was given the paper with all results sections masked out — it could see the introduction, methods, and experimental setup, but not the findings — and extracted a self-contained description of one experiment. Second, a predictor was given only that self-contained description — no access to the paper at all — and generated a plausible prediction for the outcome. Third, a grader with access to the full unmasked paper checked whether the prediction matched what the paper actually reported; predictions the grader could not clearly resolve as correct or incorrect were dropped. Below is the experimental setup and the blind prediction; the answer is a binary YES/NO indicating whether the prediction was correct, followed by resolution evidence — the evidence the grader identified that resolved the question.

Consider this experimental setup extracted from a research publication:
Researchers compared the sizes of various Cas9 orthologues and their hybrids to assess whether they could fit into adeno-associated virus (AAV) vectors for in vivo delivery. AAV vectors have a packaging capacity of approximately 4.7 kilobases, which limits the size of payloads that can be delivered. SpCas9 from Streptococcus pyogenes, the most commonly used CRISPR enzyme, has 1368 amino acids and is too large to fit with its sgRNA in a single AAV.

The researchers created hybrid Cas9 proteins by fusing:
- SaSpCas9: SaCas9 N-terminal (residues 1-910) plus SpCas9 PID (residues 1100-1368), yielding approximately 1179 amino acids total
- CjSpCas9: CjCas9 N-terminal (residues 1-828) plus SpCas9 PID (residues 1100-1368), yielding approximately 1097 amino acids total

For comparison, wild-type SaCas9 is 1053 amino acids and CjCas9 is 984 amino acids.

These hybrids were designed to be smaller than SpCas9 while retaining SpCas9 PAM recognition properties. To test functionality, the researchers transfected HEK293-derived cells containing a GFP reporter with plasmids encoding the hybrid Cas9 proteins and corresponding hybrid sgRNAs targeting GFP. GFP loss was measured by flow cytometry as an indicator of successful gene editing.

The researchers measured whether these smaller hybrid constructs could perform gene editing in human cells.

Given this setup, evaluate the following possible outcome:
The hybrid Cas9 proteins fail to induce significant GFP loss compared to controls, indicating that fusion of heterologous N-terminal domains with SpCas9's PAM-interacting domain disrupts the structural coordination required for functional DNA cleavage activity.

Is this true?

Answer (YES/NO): YES